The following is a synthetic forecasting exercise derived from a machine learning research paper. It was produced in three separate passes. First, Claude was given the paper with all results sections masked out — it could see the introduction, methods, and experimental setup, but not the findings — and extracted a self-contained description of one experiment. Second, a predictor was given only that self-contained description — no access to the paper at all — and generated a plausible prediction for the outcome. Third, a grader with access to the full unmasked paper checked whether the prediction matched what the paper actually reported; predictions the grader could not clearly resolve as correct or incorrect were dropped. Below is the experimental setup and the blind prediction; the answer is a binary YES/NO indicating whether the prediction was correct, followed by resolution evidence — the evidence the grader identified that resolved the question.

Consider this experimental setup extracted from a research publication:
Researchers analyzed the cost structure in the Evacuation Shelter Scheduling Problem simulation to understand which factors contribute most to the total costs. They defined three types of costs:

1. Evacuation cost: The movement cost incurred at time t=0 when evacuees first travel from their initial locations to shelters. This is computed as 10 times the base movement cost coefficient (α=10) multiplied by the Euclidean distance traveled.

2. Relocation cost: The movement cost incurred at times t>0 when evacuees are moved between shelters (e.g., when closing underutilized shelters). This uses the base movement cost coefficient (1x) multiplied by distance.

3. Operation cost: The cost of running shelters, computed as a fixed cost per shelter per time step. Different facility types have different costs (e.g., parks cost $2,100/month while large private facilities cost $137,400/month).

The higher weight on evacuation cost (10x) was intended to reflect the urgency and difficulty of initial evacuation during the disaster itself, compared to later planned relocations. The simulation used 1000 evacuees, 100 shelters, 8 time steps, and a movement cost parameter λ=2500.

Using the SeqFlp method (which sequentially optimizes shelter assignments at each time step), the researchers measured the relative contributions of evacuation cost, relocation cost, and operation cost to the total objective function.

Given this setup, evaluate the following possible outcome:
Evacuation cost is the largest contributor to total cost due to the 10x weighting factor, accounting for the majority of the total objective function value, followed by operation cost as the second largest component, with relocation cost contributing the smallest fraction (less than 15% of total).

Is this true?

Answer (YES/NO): YES